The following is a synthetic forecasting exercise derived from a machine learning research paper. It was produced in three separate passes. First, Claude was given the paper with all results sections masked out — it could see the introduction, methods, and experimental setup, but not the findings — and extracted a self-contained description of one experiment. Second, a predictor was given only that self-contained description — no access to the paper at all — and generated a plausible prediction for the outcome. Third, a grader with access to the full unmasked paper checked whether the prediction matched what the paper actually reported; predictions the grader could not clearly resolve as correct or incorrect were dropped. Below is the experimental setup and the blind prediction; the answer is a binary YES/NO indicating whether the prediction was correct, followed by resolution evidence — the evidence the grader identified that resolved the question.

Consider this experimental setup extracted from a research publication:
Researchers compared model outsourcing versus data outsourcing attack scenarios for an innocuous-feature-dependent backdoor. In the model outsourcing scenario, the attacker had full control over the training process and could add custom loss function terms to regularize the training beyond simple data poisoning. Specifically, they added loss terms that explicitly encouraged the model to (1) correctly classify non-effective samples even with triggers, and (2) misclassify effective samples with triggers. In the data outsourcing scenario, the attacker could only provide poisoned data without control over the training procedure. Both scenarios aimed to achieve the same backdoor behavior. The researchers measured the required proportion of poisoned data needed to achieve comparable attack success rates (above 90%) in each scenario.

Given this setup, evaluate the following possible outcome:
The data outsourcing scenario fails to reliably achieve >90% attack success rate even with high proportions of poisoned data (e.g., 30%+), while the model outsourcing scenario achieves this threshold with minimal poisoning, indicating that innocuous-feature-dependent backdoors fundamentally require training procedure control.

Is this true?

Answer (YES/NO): NO